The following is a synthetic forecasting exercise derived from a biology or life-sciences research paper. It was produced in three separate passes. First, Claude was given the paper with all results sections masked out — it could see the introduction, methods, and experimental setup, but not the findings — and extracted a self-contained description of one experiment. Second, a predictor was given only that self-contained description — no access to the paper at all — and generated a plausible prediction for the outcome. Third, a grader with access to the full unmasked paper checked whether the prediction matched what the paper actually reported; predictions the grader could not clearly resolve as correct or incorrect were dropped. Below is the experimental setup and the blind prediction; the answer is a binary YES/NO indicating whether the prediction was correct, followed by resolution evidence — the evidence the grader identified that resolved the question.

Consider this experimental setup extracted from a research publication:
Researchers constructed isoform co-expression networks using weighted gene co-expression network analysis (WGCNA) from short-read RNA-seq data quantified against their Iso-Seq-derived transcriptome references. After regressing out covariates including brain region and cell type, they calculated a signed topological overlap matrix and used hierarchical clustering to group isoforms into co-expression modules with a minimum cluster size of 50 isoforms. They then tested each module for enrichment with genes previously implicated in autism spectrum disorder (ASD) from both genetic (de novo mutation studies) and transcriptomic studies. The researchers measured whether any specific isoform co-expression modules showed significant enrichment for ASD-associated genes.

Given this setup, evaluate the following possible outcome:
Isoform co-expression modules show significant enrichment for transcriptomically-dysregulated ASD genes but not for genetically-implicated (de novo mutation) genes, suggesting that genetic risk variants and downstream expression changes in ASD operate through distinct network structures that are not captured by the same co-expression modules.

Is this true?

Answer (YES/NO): NO